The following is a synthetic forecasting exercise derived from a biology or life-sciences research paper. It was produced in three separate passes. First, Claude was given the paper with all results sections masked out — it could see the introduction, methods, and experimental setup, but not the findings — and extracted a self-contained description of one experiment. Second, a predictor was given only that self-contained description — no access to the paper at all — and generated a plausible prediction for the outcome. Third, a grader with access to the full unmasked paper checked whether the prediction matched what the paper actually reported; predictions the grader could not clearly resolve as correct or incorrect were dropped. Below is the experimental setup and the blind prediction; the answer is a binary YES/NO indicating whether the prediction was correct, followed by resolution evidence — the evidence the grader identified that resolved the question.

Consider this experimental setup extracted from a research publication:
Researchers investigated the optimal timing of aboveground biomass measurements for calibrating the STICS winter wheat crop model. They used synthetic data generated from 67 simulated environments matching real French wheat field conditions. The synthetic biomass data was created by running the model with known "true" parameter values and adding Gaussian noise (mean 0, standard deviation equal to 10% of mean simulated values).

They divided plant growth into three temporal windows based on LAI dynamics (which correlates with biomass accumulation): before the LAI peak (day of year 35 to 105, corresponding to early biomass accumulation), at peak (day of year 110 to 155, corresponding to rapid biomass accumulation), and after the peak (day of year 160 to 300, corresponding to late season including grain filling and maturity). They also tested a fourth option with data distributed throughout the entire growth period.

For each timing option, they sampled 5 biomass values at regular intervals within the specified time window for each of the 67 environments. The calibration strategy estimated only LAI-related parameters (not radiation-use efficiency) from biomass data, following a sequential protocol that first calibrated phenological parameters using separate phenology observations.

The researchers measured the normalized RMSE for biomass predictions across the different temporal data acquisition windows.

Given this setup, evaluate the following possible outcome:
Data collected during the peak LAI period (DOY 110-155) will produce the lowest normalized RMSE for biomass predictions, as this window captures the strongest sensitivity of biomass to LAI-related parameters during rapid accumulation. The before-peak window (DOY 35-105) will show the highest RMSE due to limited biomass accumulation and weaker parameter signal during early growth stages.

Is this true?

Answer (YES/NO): YES